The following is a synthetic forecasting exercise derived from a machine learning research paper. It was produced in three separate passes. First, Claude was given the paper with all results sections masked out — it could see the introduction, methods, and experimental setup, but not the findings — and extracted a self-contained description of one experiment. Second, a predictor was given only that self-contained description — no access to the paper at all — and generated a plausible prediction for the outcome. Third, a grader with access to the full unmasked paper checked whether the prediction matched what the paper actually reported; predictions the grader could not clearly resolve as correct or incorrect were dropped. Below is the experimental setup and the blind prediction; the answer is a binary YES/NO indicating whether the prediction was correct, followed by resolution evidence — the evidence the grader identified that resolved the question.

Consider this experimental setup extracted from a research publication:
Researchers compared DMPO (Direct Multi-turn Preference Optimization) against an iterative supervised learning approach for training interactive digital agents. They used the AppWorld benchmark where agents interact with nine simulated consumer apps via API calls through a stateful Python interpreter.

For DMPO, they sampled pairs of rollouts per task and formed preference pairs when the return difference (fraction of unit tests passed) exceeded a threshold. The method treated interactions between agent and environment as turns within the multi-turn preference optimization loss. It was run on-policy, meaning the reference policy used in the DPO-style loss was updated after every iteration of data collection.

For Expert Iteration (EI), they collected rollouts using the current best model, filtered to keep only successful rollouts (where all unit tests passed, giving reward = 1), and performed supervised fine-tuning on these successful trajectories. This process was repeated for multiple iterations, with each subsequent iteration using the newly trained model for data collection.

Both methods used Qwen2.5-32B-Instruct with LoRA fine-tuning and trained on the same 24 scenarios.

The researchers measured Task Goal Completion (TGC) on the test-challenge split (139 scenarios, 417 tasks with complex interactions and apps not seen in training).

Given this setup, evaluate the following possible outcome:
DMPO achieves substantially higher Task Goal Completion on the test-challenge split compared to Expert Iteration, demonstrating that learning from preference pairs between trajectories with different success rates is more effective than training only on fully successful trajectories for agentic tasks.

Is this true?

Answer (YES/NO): NO